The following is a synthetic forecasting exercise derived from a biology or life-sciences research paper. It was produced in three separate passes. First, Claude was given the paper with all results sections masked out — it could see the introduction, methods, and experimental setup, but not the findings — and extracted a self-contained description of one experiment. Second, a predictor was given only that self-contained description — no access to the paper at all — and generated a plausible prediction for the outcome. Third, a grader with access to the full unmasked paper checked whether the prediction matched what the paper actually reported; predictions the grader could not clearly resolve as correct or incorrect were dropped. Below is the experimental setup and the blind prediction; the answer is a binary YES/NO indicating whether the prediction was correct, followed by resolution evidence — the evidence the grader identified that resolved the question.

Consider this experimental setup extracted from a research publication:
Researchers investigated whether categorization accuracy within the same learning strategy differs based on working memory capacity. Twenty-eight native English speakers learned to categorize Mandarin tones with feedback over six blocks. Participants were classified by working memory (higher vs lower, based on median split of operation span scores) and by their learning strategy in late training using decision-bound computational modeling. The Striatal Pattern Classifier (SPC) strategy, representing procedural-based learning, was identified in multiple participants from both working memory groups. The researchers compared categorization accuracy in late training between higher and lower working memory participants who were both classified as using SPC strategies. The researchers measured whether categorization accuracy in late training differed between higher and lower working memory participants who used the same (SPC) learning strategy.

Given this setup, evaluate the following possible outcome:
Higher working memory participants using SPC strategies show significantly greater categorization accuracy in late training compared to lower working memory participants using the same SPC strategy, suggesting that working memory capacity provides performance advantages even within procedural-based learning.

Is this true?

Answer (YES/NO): NO